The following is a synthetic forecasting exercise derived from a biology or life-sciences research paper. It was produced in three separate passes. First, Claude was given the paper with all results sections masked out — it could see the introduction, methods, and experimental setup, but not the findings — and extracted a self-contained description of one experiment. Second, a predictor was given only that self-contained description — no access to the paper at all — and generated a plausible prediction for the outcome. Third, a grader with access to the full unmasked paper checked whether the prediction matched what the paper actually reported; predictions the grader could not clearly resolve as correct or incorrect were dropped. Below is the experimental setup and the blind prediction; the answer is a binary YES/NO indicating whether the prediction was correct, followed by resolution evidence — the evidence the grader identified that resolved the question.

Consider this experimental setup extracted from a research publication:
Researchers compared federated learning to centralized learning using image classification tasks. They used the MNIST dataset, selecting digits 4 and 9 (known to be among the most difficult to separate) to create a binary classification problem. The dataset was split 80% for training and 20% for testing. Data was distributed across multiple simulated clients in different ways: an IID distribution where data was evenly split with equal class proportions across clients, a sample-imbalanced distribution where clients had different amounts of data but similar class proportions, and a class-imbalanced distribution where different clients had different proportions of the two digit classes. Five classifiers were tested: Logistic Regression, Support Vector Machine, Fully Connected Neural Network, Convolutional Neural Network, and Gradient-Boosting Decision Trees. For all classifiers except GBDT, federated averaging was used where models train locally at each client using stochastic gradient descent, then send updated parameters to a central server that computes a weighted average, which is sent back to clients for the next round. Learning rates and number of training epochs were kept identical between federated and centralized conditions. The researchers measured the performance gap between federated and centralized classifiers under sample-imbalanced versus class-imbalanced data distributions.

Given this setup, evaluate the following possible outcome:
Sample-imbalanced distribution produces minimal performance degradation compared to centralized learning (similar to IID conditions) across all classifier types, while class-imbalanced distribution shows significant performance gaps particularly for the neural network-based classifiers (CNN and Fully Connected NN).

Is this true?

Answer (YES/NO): NO